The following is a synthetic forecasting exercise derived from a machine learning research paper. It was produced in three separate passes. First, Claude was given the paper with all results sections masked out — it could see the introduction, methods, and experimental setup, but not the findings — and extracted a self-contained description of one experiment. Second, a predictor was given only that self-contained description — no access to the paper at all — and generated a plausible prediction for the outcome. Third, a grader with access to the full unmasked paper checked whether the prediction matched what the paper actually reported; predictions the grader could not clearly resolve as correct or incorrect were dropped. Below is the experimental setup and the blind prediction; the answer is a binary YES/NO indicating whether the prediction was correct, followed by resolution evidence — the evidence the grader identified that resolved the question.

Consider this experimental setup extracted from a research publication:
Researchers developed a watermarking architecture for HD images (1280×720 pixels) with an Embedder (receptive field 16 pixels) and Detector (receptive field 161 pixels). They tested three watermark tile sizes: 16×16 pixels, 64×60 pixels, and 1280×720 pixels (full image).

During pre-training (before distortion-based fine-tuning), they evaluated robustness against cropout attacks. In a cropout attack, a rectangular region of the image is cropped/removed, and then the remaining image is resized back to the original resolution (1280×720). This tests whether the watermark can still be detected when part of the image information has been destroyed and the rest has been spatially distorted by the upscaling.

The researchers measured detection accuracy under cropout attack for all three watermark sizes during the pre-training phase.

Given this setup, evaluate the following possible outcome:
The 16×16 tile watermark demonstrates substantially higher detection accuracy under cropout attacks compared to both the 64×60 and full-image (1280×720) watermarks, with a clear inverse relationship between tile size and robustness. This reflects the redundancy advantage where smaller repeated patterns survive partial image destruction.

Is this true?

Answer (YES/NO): NO